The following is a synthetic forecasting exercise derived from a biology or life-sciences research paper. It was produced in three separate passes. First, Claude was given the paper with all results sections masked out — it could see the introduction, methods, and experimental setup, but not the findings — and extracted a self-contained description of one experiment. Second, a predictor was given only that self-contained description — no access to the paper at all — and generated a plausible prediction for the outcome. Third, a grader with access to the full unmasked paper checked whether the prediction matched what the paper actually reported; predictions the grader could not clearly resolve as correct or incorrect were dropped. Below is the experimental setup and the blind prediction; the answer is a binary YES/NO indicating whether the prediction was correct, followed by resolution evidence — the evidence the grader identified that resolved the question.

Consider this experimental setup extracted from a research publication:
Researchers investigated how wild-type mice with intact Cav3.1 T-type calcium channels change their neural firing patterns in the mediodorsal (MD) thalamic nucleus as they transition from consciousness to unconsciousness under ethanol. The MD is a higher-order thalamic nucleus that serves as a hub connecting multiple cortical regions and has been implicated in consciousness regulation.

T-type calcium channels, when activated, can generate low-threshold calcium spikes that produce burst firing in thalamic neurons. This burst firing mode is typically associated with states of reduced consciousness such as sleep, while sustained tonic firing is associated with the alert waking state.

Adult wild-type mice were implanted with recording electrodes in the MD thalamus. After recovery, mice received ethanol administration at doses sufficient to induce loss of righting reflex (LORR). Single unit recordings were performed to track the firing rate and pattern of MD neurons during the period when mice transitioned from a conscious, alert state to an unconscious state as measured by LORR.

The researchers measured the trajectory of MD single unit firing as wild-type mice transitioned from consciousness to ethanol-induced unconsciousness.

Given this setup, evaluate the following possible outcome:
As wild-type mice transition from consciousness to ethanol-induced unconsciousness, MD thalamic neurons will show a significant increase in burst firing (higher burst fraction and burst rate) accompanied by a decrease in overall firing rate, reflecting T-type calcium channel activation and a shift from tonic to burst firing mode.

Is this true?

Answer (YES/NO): YES